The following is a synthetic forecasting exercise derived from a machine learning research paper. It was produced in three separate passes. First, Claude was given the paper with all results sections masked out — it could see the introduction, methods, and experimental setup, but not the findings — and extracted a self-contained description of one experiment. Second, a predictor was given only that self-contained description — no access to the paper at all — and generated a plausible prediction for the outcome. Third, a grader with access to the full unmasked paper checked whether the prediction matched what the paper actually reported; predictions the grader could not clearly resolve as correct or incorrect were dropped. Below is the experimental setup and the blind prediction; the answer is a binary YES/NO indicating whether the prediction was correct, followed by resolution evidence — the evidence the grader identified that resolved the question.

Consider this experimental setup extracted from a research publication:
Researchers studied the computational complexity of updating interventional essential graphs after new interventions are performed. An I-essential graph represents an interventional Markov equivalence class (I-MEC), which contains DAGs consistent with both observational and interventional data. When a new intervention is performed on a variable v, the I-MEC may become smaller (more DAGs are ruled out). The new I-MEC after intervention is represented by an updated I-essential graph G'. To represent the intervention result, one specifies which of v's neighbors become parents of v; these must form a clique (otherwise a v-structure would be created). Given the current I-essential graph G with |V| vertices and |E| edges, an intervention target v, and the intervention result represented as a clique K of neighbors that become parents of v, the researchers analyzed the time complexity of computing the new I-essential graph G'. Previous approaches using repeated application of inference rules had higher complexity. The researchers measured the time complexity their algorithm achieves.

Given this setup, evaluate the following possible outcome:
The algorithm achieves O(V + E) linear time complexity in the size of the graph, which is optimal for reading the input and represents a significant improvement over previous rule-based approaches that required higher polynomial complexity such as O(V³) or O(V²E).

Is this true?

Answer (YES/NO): NO